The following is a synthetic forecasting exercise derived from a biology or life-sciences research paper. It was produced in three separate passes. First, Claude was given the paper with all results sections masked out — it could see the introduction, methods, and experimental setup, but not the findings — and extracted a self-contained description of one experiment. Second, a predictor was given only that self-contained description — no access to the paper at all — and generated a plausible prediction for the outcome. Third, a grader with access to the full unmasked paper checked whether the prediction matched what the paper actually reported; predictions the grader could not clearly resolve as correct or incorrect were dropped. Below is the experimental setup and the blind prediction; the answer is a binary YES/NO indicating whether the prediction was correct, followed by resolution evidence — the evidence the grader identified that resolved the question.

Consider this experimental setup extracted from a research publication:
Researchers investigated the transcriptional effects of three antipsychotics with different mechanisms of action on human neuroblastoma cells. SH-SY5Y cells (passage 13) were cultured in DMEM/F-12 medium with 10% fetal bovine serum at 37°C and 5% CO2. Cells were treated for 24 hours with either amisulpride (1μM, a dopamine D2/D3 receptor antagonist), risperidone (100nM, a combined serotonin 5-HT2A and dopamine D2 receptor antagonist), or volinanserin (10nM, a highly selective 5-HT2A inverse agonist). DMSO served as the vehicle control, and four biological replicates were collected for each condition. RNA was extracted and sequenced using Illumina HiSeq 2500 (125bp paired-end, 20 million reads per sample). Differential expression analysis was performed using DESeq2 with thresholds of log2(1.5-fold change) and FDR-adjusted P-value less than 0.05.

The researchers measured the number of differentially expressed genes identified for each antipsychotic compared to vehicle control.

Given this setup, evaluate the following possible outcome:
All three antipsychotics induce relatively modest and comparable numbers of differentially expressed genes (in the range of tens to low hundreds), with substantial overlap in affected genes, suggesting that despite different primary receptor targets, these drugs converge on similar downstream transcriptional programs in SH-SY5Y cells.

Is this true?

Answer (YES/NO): NO